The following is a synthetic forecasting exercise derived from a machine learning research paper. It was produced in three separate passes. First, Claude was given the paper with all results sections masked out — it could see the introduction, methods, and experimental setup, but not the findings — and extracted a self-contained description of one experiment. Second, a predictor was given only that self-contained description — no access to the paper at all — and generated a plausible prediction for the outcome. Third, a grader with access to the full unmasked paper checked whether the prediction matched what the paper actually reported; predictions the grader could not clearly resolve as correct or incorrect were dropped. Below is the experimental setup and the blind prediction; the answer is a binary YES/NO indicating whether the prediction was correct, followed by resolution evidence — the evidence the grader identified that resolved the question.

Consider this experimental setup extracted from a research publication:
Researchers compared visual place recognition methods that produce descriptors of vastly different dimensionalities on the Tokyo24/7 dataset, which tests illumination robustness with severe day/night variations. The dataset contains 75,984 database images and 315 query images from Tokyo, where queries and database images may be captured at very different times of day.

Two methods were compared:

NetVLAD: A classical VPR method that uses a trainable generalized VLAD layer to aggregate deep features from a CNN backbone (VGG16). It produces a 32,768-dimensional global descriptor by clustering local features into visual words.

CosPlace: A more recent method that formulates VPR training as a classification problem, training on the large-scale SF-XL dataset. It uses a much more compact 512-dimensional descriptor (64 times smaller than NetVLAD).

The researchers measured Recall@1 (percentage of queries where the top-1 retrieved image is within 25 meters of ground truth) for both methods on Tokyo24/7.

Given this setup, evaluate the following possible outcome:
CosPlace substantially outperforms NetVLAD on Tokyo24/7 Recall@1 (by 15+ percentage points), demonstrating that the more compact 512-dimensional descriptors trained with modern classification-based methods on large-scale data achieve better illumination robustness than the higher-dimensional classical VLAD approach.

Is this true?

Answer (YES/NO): YES